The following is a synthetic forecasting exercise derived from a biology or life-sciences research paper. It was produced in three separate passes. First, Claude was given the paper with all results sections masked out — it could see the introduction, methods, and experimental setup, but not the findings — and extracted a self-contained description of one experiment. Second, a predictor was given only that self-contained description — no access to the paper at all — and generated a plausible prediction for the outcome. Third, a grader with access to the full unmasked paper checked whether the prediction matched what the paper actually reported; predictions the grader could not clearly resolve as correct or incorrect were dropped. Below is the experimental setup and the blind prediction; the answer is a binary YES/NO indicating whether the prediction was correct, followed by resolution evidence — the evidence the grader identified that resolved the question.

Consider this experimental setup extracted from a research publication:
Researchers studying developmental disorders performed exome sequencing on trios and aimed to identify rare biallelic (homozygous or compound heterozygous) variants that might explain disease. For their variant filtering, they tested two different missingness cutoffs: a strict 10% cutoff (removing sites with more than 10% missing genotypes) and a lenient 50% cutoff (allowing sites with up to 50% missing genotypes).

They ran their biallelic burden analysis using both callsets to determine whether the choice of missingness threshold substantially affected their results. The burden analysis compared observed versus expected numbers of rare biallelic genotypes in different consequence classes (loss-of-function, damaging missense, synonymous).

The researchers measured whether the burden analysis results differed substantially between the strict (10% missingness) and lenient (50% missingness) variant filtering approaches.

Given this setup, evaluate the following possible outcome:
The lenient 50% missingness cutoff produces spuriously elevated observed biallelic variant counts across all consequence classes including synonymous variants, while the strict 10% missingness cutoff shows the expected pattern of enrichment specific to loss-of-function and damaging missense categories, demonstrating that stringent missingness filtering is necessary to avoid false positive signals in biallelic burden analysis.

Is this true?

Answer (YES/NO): NO